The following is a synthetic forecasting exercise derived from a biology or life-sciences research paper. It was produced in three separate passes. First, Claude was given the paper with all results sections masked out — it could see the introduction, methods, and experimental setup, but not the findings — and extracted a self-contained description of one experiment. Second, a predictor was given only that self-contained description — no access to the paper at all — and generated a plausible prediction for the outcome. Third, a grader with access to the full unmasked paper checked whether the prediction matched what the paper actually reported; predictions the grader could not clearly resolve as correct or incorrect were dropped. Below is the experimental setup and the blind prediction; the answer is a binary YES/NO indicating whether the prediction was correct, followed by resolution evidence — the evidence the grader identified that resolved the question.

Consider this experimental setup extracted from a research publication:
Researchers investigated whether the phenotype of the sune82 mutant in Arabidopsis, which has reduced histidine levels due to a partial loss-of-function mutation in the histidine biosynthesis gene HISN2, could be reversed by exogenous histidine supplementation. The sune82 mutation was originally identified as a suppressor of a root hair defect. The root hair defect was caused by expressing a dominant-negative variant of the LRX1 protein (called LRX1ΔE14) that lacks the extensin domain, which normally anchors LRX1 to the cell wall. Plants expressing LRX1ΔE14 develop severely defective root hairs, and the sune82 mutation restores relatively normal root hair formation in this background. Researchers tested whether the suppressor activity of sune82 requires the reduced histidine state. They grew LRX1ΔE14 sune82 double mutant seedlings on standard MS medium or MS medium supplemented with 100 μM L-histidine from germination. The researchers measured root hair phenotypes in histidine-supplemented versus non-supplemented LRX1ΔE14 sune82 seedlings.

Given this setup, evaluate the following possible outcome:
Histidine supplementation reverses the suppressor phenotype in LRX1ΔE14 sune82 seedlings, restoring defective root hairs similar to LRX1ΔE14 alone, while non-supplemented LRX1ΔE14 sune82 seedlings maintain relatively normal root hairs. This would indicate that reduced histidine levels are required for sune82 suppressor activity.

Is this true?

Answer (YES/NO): YES